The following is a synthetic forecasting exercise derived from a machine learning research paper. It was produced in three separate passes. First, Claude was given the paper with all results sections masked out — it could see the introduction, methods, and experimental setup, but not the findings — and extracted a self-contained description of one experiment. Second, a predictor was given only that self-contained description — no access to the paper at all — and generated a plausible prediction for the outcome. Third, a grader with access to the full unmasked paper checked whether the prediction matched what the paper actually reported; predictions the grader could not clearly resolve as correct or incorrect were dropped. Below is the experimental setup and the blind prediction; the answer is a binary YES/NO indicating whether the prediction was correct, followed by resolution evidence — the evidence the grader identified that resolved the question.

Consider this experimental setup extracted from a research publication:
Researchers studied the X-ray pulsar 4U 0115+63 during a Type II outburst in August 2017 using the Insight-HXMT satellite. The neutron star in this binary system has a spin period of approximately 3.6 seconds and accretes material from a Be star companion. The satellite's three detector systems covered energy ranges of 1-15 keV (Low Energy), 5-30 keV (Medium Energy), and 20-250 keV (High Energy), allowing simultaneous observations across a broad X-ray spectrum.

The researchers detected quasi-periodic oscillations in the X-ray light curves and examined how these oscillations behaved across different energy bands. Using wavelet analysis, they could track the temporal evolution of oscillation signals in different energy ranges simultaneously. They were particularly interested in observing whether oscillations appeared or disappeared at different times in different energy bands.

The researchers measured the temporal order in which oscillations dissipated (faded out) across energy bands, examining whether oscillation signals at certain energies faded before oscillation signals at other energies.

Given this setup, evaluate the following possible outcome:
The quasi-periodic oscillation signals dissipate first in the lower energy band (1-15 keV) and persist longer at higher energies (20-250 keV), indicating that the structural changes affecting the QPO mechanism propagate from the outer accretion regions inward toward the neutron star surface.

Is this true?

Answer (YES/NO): NO